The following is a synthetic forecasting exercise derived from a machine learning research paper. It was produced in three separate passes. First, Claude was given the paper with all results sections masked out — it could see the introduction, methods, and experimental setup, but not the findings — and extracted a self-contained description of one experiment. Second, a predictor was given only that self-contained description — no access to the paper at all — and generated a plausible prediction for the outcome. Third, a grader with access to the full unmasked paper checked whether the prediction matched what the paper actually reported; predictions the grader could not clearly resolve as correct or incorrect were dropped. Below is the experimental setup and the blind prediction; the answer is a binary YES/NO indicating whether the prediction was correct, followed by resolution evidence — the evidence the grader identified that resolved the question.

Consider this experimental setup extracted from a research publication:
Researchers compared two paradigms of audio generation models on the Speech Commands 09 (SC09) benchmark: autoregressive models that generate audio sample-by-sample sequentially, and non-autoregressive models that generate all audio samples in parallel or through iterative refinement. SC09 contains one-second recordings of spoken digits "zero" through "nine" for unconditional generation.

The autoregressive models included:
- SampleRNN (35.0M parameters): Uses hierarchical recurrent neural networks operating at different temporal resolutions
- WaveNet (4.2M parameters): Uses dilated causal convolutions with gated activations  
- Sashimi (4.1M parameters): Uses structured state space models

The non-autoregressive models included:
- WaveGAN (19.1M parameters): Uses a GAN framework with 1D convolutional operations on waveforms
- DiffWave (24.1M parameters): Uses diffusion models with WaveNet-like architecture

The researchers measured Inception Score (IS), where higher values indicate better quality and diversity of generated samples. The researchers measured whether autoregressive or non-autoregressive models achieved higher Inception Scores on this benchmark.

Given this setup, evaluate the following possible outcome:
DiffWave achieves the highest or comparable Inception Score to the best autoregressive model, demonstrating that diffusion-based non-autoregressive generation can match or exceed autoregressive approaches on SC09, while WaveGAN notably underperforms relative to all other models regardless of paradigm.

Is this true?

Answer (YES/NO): NO